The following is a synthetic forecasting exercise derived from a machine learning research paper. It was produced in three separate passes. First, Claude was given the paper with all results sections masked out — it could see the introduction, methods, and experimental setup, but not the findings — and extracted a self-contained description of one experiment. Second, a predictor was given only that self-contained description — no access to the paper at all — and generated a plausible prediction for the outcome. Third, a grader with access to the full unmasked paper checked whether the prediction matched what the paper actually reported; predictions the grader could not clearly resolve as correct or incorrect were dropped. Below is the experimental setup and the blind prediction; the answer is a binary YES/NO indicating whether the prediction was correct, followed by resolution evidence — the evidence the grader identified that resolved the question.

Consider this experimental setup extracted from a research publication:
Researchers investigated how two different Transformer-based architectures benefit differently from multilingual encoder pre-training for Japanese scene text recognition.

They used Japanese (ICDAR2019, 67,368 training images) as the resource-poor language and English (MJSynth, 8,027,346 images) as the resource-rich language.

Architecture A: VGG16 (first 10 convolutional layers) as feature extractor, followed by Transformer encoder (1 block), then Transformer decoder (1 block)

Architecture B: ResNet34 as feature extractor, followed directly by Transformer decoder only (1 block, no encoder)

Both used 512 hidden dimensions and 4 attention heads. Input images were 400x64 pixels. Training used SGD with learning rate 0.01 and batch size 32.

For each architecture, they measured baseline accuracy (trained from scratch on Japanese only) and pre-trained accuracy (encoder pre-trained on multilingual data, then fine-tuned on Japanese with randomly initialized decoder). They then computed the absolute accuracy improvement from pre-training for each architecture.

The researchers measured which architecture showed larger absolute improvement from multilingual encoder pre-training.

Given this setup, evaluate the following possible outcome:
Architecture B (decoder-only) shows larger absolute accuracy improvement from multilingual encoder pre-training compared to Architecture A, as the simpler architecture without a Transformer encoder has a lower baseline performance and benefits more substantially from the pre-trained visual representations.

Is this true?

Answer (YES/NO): NO